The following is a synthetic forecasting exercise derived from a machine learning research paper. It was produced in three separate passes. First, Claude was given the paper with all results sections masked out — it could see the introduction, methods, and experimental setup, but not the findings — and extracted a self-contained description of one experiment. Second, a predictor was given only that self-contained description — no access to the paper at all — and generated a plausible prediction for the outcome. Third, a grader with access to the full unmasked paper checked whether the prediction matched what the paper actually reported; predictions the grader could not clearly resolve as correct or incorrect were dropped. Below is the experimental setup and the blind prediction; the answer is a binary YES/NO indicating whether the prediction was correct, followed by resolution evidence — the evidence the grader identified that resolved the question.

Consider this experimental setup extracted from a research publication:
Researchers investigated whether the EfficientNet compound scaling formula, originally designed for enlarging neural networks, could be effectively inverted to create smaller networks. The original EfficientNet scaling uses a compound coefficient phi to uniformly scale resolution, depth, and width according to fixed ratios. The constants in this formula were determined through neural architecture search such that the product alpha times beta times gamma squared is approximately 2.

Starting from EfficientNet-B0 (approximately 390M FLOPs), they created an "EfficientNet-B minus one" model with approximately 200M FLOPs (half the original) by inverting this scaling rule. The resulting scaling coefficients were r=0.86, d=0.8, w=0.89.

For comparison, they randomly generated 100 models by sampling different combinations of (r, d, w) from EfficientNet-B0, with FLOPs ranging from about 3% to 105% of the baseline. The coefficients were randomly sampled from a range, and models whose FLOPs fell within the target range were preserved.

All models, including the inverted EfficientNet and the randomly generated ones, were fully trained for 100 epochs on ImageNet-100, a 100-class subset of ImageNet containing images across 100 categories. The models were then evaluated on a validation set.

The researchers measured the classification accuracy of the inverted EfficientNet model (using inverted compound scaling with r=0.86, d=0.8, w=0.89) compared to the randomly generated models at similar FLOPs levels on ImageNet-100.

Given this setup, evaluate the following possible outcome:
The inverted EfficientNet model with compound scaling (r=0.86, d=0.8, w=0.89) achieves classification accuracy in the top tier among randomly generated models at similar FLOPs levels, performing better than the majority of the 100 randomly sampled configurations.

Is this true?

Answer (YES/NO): NO